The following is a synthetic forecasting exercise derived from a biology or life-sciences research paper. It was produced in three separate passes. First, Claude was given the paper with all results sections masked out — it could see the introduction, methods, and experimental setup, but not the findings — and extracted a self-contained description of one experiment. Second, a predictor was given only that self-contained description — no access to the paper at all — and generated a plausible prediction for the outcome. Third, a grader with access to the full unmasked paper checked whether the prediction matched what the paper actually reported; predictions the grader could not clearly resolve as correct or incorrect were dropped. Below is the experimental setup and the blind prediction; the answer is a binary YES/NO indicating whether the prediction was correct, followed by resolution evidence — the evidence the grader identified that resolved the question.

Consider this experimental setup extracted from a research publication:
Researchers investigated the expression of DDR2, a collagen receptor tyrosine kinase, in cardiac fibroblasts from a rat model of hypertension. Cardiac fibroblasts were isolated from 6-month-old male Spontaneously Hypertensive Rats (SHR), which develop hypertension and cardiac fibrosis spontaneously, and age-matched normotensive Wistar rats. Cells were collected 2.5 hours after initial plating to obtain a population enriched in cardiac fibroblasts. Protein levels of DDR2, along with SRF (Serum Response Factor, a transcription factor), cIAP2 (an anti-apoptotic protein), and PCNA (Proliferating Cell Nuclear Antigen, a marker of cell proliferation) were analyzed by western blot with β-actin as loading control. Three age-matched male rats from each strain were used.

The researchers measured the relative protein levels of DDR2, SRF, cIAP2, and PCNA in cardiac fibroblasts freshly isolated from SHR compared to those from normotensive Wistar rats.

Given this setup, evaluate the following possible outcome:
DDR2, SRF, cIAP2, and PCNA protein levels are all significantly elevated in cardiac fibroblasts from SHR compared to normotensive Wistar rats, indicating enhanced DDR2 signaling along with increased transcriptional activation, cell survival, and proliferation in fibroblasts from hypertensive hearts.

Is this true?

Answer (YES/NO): YES